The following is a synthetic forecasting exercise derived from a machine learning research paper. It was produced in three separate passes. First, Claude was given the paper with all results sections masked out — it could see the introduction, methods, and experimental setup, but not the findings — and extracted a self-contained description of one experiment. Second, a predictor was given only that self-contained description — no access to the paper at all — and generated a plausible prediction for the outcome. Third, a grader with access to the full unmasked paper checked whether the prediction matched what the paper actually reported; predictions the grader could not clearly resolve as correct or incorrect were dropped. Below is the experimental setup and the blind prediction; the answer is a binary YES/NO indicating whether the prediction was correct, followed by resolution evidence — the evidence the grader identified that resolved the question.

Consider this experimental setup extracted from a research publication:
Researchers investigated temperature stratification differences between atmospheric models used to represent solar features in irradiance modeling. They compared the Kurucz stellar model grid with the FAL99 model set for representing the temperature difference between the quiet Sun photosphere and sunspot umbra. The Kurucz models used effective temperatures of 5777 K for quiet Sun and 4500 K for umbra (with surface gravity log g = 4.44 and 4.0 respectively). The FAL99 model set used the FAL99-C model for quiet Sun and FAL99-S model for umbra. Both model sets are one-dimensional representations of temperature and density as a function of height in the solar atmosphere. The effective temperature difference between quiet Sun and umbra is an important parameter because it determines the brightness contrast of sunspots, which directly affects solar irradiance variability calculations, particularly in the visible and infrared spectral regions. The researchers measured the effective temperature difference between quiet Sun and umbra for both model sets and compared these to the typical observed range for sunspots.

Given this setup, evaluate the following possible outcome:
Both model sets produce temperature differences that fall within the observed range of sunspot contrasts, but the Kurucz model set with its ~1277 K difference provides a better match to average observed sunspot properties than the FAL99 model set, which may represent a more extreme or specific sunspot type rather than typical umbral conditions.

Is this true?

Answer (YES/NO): YES